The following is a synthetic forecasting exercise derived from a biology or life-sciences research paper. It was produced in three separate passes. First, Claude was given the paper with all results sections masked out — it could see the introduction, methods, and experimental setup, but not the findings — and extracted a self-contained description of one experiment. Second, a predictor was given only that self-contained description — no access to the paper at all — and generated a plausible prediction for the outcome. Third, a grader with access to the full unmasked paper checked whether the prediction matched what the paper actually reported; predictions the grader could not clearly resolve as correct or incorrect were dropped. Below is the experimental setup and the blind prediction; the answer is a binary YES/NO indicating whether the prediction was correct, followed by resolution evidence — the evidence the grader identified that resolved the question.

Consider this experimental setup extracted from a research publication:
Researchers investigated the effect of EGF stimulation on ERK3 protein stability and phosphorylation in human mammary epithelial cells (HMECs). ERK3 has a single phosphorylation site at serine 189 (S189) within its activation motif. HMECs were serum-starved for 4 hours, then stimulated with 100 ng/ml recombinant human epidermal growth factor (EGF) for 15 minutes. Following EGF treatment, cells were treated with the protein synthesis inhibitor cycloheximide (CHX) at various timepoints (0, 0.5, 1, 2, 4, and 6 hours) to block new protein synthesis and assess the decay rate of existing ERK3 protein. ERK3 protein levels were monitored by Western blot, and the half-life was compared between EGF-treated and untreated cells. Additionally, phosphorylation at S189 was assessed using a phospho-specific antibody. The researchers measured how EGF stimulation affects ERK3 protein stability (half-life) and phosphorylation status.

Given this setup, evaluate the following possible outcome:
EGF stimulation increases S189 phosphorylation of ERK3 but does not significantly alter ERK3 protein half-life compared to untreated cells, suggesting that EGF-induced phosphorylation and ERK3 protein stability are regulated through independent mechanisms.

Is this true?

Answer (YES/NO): YES